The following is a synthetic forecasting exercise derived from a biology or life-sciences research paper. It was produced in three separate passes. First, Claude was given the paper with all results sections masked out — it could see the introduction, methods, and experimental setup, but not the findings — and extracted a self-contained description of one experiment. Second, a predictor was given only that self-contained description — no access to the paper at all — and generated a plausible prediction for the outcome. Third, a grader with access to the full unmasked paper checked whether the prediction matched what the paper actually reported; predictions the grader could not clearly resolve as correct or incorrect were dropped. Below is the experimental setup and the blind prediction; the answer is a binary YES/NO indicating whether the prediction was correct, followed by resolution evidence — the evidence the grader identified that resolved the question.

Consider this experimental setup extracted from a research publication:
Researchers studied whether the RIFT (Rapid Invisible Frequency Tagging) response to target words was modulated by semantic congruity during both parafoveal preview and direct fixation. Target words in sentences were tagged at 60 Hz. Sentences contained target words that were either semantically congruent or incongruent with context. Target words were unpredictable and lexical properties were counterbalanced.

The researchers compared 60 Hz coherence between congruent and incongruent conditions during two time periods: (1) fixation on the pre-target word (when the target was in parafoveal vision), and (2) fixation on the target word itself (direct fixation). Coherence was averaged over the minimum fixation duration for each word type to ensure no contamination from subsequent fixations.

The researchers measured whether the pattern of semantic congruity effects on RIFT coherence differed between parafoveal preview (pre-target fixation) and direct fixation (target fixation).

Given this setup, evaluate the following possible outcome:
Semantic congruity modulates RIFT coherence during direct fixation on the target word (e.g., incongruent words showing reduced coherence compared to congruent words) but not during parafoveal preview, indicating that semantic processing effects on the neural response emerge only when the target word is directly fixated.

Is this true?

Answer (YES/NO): NO